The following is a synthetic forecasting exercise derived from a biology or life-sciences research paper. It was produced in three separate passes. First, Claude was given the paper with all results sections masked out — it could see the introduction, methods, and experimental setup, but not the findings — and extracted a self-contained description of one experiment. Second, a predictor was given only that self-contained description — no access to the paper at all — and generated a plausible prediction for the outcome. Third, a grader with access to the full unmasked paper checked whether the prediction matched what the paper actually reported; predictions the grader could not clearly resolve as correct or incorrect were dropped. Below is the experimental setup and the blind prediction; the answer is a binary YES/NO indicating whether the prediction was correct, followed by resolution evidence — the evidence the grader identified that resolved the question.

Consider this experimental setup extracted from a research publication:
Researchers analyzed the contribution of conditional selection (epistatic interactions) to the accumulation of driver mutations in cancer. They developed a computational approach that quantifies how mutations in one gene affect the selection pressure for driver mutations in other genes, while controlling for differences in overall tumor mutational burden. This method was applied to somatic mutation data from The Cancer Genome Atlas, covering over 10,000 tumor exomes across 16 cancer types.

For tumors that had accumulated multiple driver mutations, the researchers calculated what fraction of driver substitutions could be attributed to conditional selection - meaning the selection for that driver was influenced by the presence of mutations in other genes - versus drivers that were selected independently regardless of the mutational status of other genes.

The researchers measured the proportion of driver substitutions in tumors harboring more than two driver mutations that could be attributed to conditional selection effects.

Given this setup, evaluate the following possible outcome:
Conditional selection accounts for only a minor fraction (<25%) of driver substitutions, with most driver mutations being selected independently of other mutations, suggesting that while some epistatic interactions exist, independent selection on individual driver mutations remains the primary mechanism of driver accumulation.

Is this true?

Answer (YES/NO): NO